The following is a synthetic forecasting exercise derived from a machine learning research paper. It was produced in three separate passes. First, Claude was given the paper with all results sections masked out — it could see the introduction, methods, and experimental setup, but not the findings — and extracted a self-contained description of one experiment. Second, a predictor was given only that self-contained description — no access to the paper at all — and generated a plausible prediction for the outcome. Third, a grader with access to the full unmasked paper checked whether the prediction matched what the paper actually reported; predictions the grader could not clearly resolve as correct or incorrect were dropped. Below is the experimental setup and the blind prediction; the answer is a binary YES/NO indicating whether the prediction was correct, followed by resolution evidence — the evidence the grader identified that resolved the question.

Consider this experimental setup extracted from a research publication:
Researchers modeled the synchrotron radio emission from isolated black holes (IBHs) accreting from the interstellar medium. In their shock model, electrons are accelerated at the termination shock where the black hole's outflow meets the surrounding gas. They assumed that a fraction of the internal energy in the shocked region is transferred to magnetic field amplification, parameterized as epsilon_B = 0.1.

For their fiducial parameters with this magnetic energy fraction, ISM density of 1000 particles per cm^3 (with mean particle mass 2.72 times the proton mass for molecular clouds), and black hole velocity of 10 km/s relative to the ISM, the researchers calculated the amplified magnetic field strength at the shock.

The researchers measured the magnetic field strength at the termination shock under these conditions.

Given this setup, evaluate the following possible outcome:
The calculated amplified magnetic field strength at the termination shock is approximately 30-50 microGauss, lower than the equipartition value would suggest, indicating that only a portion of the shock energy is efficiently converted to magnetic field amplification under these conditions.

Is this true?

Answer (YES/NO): NO